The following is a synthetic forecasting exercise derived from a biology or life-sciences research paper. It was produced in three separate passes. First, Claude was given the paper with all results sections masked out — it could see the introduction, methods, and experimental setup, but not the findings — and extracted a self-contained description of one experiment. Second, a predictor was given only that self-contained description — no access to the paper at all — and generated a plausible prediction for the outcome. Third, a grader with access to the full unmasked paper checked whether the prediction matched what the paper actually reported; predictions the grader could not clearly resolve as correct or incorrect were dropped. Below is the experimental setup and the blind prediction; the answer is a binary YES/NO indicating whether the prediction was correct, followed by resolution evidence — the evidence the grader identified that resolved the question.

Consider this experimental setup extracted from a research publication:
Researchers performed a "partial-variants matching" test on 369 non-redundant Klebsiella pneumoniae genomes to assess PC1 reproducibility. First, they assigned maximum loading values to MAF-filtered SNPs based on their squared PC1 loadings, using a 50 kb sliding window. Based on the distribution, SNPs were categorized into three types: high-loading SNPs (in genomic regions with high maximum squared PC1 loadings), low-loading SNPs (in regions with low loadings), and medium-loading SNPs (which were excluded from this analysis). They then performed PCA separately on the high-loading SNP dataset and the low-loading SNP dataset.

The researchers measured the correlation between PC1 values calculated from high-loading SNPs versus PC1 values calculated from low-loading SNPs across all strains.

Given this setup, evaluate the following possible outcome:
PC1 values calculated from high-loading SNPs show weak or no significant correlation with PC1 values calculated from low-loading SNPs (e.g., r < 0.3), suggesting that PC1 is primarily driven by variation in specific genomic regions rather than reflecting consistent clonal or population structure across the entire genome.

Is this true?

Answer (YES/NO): NO